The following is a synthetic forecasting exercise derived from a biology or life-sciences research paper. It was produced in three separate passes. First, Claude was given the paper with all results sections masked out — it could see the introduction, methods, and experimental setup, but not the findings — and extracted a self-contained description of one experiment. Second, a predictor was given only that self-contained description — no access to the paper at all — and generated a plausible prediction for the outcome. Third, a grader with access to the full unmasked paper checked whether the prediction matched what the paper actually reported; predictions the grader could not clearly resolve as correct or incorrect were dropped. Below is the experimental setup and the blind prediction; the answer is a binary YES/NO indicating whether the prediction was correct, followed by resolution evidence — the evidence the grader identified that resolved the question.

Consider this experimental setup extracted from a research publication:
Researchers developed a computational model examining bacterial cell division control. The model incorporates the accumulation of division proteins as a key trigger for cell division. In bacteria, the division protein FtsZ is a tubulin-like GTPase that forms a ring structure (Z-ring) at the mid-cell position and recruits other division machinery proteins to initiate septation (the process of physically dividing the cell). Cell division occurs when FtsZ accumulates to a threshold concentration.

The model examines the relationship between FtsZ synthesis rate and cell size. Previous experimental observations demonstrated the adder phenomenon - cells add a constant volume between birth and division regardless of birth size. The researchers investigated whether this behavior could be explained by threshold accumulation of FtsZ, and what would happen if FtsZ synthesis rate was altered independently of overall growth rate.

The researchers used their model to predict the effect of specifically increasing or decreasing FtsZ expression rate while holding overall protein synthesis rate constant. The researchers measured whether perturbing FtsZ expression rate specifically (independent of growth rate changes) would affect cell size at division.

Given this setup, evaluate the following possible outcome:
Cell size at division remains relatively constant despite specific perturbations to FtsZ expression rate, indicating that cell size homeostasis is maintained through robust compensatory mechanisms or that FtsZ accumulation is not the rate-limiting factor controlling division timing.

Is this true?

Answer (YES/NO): NO